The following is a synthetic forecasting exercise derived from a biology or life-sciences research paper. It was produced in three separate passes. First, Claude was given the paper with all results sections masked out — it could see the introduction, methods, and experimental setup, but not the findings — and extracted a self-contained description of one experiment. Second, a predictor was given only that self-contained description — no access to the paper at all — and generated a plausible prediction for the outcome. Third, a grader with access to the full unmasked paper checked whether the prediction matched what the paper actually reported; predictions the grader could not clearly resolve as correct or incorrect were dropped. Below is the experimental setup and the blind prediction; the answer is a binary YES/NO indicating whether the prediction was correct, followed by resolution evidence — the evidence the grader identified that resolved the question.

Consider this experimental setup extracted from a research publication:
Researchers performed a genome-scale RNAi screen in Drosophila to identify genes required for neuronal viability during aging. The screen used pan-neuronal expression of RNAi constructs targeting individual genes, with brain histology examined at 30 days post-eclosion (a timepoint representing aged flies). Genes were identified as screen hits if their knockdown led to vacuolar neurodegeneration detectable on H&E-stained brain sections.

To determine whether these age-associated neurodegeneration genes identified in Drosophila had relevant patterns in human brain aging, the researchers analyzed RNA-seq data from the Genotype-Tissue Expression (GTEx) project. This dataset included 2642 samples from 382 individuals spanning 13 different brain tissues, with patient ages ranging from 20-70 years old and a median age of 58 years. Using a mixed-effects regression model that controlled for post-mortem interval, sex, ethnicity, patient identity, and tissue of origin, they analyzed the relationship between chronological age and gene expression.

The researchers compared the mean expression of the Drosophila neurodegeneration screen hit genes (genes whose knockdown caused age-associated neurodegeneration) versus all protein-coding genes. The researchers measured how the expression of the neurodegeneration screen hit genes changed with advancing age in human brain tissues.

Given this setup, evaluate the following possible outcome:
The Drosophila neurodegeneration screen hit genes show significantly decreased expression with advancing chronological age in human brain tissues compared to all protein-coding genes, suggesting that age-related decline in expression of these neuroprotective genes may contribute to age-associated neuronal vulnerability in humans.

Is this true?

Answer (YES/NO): YES